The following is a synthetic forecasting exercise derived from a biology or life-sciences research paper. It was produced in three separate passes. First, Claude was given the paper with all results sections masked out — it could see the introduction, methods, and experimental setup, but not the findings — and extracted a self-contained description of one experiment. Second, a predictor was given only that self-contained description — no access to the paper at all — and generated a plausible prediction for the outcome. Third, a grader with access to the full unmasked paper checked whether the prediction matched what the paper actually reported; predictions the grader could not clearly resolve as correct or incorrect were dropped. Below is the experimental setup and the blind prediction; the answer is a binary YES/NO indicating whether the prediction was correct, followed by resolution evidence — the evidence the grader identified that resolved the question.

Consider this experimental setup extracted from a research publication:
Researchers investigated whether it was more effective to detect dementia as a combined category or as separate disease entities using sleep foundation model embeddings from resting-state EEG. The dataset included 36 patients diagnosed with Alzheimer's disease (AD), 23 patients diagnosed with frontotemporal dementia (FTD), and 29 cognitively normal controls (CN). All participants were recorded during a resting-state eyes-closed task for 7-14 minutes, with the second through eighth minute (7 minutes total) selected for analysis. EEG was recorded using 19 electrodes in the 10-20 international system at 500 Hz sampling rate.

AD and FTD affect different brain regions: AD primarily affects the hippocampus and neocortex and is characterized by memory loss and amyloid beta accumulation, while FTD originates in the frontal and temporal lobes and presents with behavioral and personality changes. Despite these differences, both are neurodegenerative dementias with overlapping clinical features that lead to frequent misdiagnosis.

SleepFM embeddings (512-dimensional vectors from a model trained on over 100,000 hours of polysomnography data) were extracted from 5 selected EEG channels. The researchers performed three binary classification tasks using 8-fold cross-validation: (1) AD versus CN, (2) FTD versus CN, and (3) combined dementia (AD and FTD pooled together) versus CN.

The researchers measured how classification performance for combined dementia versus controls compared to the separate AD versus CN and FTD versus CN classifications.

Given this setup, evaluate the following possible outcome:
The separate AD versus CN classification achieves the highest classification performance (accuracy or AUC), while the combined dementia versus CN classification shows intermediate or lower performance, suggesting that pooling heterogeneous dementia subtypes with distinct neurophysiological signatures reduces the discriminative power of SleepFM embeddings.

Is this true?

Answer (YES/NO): YES